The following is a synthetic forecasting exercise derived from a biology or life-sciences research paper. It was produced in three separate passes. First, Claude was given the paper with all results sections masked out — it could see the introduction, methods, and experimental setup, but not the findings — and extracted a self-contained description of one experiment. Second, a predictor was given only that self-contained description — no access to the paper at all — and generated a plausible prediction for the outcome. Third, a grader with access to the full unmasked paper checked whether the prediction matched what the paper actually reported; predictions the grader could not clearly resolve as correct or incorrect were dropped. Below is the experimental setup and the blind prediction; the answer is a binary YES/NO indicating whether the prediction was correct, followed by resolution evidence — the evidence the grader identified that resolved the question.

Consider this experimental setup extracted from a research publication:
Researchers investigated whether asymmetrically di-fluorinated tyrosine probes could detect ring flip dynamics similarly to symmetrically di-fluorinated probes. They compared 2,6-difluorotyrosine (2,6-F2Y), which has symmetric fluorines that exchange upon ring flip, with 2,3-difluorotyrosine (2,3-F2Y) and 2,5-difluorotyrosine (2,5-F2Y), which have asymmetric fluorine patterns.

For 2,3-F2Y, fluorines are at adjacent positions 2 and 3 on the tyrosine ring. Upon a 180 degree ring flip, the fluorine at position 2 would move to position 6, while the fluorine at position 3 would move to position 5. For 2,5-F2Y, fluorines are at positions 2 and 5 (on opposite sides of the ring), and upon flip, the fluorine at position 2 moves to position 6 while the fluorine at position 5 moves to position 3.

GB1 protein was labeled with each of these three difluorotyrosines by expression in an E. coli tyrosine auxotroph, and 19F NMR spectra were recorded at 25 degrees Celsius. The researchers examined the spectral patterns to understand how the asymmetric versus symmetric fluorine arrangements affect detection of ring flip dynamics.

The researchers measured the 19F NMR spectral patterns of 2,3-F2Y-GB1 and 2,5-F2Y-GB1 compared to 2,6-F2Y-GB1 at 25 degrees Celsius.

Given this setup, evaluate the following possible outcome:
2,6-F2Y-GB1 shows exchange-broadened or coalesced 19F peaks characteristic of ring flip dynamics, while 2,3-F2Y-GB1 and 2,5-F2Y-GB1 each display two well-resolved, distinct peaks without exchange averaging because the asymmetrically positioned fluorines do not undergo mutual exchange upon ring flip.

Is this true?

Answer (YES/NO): NO